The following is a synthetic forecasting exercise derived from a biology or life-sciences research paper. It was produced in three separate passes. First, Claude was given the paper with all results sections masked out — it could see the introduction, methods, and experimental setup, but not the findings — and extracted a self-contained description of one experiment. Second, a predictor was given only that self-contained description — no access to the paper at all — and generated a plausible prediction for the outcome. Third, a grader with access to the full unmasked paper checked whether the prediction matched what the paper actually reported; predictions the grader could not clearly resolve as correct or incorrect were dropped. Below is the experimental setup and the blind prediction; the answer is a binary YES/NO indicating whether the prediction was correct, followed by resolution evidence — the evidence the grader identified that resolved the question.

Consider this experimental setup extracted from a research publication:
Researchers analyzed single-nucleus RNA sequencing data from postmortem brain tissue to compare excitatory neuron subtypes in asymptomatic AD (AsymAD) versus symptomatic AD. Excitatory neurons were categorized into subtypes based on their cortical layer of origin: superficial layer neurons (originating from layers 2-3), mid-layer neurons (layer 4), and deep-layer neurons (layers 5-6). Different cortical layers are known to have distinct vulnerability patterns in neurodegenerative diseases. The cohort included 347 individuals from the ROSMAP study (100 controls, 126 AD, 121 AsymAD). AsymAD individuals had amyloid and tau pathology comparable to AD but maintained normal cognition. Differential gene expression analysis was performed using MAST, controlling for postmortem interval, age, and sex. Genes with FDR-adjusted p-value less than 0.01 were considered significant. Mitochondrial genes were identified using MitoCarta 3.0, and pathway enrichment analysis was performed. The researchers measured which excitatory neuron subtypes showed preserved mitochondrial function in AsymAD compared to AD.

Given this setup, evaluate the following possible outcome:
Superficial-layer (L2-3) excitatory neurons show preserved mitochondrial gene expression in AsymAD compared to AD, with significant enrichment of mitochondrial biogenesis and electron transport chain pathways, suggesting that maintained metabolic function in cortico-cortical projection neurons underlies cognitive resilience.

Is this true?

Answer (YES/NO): NO